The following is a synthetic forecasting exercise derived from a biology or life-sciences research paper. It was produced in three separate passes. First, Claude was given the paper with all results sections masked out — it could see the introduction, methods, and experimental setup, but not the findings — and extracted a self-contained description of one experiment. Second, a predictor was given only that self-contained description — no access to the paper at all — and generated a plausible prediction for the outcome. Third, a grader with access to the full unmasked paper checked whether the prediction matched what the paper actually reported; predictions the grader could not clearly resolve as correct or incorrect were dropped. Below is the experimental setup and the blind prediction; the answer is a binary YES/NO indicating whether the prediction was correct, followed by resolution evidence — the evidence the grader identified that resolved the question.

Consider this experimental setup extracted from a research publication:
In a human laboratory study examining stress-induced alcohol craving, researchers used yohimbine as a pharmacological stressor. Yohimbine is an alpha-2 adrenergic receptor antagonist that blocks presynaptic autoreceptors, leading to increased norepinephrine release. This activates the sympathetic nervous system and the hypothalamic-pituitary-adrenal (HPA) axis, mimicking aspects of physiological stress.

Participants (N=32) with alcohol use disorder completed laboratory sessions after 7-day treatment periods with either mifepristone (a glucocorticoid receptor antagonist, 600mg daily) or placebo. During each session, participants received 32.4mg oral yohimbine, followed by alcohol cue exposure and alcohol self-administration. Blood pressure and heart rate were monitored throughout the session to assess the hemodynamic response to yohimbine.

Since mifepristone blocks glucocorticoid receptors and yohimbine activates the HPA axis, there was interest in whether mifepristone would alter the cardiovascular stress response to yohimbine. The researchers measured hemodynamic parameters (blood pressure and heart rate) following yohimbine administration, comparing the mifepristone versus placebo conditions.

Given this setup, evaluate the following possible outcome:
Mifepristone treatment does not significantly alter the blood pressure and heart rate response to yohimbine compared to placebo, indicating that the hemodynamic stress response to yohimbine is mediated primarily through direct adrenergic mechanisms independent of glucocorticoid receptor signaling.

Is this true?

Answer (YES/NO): NO